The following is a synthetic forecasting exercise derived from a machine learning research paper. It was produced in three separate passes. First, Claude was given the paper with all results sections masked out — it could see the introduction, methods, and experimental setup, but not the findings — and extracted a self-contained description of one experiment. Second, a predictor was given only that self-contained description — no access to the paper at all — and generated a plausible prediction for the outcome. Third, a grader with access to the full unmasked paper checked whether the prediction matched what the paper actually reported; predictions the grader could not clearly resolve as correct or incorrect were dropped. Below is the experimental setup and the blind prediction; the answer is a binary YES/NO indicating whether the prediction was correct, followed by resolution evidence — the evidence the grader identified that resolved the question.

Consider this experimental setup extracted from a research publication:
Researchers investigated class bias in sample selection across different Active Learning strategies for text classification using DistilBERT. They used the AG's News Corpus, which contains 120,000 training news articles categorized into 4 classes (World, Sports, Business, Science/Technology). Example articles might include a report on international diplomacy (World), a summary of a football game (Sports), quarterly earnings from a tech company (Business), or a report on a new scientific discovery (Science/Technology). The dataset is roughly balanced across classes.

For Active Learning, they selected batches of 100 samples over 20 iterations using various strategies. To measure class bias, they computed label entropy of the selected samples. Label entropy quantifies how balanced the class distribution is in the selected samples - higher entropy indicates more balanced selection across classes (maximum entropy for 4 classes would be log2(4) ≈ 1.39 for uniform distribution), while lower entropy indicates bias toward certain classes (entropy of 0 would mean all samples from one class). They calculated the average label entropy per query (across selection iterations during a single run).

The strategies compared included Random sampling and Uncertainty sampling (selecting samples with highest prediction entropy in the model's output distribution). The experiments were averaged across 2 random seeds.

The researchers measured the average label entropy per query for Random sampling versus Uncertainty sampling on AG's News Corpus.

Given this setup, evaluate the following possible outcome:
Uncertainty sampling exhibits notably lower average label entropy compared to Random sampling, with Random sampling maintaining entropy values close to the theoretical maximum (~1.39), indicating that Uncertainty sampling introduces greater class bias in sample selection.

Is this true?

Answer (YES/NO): YES